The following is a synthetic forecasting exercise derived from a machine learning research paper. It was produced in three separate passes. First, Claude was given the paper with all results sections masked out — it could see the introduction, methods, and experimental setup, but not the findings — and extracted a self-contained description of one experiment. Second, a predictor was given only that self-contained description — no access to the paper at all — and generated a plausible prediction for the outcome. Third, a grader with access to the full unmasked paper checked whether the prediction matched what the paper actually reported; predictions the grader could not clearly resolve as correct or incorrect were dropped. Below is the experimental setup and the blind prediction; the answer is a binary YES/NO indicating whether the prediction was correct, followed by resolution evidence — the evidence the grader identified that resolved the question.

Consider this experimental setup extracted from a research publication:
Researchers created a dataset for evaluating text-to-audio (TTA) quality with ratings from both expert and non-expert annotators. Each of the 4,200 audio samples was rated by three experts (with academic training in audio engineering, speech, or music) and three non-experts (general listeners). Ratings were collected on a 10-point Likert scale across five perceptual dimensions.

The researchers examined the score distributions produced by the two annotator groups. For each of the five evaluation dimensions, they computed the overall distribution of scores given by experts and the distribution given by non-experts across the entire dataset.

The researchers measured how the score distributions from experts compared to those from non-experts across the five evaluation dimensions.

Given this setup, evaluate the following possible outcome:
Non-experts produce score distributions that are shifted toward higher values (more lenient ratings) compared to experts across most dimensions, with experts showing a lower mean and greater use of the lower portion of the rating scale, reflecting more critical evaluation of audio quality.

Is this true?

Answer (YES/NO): NO